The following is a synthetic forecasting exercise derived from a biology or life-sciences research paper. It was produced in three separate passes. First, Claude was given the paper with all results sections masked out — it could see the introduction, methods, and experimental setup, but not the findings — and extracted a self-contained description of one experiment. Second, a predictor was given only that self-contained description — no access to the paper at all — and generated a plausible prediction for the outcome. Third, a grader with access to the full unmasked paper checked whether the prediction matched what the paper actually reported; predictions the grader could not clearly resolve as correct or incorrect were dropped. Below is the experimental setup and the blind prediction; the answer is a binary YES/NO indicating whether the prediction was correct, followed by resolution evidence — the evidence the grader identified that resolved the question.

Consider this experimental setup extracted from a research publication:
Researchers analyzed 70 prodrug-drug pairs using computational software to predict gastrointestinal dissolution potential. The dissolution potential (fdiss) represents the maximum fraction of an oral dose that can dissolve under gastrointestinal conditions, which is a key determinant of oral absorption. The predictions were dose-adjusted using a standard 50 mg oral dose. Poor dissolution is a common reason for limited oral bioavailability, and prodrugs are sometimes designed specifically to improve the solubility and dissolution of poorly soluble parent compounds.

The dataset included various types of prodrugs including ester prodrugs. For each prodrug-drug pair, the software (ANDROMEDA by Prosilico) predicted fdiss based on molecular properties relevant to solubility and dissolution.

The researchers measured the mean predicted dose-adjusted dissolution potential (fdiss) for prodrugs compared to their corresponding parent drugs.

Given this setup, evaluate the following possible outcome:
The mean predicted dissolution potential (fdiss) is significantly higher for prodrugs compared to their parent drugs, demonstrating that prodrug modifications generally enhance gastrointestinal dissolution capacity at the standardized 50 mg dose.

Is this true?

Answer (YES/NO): NO